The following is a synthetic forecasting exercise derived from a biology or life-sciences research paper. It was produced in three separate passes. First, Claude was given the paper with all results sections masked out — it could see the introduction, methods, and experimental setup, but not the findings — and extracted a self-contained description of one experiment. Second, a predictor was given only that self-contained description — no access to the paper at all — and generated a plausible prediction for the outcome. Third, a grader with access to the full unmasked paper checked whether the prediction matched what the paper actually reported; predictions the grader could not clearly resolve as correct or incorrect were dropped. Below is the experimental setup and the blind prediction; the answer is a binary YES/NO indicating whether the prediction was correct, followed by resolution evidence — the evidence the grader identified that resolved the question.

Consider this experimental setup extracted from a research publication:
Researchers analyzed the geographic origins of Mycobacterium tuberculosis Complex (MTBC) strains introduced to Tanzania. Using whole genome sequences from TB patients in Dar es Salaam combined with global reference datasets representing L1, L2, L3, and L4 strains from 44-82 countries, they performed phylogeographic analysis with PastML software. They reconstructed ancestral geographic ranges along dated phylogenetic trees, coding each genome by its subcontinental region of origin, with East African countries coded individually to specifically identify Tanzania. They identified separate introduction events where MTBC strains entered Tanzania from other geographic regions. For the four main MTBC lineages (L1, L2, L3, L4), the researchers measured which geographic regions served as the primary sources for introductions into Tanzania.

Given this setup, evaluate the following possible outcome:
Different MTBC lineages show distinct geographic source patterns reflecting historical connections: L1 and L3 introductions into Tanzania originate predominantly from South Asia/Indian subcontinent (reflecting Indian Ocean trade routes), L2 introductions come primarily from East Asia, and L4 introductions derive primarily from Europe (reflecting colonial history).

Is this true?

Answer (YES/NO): NO